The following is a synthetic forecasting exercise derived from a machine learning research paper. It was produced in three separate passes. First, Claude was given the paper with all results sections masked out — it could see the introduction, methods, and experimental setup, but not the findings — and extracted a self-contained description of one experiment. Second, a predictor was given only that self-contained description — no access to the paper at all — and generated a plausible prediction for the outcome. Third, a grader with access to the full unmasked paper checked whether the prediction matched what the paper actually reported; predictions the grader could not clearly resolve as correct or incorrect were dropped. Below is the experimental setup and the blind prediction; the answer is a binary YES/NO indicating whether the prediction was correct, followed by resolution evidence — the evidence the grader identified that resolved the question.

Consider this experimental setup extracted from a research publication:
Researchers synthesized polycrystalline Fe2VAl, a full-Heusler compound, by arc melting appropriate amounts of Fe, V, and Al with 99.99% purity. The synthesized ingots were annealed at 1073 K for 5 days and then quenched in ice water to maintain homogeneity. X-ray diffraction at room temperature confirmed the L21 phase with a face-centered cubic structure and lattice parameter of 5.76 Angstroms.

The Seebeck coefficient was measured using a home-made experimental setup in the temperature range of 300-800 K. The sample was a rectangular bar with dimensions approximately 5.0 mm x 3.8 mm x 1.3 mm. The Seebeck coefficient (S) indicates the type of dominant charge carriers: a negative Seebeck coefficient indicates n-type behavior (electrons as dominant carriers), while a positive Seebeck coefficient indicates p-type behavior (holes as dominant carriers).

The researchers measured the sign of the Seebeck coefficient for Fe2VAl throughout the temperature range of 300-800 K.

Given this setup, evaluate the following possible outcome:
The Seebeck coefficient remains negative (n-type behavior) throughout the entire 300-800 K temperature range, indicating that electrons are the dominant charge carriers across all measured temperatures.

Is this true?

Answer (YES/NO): YES